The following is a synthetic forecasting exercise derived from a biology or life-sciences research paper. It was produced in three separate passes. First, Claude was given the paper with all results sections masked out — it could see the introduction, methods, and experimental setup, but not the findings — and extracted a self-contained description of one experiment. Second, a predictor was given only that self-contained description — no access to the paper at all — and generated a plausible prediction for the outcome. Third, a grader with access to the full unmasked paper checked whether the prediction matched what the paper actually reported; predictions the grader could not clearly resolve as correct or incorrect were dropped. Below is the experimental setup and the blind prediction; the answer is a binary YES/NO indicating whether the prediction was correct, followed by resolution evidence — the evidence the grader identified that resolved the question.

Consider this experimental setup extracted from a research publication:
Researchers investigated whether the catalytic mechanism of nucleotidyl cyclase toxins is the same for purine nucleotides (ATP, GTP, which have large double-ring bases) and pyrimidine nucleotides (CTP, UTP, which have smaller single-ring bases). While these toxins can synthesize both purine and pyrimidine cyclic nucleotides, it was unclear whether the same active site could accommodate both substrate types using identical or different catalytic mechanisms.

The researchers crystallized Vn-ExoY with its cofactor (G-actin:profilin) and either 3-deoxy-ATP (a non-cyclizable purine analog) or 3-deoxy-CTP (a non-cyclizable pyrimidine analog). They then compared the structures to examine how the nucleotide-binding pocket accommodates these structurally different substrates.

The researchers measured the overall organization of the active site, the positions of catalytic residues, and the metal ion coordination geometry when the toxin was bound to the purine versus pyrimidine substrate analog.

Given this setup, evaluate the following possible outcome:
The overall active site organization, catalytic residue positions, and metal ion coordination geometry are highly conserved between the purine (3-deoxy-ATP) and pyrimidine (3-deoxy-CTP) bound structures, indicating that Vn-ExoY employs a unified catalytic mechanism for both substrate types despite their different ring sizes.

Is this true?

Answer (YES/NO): YES